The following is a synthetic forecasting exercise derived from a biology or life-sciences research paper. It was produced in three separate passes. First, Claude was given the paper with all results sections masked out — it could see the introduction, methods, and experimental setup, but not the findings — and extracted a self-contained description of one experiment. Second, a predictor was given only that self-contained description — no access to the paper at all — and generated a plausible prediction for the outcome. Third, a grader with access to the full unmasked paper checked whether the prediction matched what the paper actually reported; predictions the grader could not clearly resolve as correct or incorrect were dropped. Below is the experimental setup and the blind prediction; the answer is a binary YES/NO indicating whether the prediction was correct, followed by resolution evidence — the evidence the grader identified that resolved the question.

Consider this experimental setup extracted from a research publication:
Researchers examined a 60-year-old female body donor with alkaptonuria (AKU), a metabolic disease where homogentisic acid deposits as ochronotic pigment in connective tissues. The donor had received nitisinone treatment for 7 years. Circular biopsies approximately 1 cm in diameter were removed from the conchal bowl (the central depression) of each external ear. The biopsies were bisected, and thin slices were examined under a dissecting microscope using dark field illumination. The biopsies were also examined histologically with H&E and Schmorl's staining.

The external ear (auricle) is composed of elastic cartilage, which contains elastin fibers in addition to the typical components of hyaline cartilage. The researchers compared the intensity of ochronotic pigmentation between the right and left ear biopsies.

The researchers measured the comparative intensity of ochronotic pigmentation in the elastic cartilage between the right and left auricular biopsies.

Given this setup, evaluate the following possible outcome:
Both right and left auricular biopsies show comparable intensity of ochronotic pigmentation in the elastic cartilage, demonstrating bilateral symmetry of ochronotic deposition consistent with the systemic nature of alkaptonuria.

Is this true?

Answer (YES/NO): NO